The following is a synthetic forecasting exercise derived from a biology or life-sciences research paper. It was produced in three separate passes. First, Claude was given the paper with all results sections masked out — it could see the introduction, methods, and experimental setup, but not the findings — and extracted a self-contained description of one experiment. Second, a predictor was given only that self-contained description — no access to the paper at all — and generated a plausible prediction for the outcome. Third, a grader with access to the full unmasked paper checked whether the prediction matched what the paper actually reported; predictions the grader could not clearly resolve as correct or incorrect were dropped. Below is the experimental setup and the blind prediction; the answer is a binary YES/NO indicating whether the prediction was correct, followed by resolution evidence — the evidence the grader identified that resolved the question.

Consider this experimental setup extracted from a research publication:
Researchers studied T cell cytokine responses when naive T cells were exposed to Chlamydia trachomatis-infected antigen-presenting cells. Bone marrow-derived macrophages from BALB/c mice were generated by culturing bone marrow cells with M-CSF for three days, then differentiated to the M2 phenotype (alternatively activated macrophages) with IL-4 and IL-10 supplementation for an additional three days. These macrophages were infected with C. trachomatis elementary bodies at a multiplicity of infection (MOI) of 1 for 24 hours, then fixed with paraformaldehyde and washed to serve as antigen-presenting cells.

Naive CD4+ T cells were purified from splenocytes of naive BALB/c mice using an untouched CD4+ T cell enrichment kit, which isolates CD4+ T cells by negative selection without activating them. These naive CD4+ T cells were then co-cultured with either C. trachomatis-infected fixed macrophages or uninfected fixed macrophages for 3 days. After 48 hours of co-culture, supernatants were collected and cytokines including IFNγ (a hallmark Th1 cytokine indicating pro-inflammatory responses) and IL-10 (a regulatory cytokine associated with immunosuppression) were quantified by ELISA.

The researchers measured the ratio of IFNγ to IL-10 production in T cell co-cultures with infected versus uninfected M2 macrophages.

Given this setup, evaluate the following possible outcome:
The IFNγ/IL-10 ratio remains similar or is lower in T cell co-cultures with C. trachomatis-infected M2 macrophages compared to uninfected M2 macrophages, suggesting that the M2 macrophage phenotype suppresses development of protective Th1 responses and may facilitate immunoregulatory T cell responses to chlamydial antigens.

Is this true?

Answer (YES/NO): YES